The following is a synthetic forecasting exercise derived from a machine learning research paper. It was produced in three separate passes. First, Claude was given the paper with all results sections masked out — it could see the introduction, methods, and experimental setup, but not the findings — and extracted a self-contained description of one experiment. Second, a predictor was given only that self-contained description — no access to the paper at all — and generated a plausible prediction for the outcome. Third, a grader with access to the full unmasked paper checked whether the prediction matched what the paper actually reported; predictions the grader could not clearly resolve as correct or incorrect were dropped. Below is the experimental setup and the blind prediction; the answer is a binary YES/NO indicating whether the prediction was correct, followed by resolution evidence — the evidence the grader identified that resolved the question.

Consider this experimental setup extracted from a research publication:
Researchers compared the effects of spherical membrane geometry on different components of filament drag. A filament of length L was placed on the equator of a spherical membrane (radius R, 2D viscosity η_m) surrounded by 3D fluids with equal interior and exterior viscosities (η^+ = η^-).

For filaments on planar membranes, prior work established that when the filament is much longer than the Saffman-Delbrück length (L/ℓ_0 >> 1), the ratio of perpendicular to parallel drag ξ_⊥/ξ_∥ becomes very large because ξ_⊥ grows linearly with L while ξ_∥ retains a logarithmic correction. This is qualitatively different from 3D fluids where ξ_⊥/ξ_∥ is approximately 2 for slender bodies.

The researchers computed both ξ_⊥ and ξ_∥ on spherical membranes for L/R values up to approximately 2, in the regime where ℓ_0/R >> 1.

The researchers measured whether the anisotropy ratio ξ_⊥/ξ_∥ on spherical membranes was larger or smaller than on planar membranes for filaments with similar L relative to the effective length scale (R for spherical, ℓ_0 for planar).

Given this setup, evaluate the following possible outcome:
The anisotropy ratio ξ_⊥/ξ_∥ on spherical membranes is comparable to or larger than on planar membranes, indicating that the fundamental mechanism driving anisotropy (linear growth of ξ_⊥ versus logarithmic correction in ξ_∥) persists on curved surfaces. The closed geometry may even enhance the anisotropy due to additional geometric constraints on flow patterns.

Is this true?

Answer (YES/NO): YES